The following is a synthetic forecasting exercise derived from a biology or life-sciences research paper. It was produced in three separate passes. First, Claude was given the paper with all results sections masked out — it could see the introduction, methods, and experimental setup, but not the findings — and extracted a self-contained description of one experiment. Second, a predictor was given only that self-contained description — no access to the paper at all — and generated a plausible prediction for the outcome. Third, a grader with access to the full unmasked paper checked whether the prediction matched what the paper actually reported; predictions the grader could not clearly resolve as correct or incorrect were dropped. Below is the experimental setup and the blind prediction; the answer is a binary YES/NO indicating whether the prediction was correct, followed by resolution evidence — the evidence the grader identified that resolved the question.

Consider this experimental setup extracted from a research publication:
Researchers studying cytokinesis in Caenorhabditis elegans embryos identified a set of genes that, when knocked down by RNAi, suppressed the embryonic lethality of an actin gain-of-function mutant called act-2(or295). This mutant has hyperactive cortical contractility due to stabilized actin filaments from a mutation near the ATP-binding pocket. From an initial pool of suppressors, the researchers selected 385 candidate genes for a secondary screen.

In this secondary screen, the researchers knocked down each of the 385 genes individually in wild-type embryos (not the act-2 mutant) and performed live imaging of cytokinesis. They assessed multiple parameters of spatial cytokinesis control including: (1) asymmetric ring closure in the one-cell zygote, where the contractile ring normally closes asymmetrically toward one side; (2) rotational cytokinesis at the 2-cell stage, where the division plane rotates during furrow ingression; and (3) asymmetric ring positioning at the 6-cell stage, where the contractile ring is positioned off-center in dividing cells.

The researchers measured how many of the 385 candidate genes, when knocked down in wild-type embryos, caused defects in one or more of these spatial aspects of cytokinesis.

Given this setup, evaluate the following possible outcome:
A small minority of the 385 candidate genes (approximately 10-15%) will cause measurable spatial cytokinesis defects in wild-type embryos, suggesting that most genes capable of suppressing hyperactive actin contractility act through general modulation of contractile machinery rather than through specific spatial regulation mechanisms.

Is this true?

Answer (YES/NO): NO